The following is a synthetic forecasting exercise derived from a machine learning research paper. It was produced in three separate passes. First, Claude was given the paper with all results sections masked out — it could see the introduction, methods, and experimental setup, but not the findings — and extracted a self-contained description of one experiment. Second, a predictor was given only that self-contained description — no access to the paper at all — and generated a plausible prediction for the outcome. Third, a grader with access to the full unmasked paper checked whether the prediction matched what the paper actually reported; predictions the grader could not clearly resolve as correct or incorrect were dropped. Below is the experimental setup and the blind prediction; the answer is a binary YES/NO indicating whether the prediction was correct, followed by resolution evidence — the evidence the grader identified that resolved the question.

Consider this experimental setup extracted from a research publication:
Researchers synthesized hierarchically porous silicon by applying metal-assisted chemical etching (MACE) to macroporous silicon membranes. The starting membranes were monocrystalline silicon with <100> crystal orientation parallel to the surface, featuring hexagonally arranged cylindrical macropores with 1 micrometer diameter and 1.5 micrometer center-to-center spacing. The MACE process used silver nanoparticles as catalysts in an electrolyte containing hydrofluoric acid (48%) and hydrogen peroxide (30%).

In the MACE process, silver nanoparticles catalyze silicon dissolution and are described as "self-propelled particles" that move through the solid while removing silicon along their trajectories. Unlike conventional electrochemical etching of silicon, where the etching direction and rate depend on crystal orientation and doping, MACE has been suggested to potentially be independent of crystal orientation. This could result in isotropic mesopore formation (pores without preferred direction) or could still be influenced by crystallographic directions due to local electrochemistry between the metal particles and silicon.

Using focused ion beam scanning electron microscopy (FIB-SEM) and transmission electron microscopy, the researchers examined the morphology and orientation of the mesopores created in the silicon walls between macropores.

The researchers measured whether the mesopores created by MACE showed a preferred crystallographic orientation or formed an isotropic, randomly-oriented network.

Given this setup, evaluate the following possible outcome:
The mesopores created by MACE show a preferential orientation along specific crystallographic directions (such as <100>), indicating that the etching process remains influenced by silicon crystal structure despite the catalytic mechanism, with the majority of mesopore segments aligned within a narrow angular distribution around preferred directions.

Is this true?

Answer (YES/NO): NO